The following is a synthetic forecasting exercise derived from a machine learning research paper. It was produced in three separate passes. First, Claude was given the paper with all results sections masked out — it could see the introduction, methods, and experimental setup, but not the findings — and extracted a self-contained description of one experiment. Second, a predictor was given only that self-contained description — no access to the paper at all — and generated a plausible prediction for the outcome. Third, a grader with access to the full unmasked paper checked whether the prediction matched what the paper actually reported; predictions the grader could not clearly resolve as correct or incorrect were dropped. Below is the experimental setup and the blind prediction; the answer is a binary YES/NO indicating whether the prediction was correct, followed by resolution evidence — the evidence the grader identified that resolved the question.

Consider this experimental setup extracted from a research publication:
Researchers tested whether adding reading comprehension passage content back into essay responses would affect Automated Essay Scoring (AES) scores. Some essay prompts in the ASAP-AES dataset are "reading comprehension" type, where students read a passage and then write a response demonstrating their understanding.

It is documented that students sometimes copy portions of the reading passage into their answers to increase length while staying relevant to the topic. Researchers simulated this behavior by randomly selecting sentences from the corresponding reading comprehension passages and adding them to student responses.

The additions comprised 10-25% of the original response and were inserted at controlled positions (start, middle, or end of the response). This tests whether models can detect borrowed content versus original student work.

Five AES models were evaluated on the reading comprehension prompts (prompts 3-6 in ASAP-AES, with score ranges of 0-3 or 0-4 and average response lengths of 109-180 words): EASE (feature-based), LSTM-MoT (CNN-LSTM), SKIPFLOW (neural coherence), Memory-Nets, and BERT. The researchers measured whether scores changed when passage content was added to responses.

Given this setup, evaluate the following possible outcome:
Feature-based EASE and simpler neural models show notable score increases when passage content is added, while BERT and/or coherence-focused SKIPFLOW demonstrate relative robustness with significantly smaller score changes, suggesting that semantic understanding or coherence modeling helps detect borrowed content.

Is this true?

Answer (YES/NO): NO